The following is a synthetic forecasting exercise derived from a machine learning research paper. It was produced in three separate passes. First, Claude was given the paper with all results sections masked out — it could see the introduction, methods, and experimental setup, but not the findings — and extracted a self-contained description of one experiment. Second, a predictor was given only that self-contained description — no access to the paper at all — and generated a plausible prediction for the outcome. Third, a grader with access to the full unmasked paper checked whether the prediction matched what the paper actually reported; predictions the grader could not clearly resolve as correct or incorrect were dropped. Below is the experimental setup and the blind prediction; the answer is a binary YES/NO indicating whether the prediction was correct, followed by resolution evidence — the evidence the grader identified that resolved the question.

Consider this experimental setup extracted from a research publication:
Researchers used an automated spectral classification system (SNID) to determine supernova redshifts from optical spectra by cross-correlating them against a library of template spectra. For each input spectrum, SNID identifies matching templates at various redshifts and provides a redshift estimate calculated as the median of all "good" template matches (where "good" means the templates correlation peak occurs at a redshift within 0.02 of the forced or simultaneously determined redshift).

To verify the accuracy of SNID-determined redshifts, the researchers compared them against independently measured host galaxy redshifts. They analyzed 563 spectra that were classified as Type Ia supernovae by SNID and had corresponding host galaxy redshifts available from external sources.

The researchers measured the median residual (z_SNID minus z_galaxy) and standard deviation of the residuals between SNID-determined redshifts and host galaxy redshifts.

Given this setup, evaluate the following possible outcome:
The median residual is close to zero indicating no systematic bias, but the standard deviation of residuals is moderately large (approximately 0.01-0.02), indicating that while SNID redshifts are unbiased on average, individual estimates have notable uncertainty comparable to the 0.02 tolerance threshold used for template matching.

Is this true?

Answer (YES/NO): NO